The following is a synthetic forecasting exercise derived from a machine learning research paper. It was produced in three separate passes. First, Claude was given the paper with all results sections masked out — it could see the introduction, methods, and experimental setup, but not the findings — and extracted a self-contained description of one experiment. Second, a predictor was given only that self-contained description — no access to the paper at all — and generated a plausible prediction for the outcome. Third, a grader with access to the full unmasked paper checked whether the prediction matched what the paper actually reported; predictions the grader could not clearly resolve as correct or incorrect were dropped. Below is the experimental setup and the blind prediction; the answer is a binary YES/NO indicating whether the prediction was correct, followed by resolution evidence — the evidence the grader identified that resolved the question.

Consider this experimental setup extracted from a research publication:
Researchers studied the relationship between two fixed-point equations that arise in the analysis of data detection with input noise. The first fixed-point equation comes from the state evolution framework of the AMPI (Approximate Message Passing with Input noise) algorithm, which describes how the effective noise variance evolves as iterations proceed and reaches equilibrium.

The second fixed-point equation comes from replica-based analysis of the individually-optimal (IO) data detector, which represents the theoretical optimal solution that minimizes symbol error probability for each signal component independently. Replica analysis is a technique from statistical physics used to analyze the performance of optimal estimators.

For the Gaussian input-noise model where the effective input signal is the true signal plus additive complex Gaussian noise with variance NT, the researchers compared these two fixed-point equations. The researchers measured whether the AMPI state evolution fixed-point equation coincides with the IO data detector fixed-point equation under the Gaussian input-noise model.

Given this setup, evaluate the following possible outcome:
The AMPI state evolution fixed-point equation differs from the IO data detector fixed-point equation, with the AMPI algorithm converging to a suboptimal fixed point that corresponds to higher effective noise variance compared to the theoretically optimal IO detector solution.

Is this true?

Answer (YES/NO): NO